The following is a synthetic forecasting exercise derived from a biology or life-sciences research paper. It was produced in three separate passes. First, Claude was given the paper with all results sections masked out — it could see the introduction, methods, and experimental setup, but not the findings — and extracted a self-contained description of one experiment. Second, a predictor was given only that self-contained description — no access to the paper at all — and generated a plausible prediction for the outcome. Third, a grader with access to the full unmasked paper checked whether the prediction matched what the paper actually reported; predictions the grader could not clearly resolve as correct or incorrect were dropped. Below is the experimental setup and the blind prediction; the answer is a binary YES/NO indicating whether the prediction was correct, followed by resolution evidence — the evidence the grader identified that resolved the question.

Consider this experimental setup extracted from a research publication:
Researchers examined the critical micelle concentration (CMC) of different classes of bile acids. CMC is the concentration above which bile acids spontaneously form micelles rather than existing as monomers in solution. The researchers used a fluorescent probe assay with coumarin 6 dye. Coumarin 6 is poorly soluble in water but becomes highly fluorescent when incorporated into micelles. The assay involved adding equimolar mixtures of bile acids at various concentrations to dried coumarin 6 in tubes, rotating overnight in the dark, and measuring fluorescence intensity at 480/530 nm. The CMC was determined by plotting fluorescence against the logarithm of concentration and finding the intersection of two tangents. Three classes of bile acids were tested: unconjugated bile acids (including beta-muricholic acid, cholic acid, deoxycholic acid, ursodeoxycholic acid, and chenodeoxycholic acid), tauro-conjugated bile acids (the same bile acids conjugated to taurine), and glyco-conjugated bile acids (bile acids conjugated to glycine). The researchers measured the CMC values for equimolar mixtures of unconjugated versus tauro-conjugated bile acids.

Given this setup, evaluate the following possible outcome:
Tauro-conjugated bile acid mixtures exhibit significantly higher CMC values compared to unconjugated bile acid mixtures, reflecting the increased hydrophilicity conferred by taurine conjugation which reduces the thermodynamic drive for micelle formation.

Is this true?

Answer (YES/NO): NO